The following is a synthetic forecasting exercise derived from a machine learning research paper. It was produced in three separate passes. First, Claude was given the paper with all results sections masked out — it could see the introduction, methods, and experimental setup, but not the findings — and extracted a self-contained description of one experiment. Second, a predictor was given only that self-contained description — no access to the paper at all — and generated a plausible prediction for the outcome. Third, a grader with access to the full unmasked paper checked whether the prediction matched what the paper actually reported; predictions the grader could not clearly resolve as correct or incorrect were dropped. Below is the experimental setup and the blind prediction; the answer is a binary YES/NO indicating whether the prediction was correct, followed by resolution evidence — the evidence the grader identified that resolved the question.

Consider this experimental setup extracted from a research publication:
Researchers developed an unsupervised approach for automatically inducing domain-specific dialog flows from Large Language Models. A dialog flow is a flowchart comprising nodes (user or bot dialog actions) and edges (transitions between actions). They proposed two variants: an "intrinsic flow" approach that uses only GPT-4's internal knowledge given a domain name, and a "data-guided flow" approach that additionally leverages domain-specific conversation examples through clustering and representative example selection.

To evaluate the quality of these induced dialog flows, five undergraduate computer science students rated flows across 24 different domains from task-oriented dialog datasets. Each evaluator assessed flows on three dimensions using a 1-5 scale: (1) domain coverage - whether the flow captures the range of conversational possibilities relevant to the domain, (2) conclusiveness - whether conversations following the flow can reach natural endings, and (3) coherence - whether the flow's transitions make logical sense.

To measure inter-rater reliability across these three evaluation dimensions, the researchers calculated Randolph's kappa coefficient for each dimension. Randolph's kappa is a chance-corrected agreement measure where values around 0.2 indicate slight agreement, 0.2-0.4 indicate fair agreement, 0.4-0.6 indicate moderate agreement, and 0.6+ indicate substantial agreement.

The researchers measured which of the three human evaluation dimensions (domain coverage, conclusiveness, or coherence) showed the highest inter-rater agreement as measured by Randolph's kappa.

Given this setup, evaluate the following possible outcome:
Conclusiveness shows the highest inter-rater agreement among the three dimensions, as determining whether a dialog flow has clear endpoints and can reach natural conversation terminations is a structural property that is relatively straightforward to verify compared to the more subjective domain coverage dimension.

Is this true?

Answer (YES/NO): NO